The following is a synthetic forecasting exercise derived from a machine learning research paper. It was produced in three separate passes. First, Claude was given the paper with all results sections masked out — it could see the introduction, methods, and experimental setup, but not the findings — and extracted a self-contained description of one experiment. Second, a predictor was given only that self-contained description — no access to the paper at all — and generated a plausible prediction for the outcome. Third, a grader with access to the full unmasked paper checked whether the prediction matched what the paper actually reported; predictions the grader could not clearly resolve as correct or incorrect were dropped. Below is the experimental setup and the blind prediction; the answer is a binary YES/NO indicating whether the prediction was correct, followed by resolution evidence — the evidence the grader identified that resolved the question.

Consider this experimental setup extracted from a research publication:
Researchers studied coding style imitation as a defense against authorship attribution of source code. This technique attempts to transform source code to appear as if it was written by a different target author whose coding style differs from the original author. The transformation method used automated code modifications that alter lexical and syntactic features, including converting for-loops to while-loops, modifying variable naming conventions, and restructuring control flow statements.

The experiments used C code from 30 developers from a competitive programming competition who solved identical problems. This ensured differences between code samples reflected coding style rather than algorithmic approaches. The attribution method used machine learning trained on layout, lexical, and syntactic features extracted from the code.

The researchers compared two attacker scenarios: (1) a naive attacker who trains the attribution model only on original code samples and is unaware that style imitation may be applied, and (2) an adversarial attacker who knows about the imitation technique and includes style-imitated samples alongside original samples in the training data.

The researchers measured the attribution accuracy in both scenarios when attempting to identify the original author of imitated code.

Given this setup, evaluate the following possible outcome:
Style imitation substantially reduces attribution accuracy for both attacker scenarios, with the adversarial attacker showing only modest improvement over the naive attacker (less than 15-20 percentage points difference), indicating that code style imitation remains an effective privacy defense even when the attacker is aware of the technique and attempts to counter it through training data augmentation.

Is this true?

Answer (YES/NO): NO